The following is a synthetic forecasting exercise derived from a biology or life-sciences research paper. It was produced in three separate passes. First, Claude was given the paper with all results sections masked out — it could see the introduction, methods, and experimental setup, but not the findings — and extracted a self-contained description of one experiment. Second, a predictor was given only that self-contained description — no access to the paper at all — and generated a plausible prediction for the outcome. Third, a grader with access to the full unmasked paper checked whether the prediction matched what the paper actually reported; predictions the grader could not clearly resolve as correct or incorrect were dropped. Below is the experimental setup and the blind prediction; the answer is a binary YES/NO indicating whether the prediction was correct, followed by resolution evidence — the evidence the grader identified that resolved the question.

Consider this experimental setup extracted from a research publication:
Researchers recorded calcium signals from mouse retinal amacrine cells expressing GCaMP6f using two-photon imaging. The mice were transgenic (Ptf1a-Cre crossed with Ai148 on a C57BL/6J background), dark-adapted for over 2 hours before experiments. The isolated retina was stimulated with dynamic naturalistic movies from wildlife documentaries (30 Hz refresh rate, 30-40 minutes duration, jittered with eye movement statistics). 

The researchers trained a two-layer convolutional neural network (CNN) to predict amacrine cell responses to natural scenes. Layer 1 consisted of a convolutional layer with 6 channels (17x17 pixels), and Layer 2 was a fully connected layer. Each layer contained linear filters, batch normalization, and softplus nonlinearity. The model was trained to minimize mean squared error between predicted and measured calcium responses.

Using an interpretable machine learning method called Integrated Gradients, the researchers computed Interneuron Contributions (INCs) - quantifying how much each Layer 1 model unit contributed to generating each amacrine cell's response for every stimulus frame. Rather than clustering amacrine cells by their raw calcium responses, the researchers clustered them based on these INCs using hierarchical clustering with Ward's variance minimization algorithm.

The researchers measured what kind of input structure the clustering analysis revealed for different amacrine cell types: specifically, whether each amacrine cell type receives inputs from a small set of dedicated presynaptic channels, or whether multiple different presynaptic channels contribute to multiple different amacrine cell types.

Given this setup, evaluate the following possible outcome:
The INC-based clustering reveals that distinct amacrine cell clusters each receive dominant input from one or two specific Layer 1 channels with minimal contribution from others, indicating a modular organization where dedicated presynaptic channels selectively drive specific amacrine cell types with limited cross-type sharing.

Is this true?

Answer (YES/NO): NO